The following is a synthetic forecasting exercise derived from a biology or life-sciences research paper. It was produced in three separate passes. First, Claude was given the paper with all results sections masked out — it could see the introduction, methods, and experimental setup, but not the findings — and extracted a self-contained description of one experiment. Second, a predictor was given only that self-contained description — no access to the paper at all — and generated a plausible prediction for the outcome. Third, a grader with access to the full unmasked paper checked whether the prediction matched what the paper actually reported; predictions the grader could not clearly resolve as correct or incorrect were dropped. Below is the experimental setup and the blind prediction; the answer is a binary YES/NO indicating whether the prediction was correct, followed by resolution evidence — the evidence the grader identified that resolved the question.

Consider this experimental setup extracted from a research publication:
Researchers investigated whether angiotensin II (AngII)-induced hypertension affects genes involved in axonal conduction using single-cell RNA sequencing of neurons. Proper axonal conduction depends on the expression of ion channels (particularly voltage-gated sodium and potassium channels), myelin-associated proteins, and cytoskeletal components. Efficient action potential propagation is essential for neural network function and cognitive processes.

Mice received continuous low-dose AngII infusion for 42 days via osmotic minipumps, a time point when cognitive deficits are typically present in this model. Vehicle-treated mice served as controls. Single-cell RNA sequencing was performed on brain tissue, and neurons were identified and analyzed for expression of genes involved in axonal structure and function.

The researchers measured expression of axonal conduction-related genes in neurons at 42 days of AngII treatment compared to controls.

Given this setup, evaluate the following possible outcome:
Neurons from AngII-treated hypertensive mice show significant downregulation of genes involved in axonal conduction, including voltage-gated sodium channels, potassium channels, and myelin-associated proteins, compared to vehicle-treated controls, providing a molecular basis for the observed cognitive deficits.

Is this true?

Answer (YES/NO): NO